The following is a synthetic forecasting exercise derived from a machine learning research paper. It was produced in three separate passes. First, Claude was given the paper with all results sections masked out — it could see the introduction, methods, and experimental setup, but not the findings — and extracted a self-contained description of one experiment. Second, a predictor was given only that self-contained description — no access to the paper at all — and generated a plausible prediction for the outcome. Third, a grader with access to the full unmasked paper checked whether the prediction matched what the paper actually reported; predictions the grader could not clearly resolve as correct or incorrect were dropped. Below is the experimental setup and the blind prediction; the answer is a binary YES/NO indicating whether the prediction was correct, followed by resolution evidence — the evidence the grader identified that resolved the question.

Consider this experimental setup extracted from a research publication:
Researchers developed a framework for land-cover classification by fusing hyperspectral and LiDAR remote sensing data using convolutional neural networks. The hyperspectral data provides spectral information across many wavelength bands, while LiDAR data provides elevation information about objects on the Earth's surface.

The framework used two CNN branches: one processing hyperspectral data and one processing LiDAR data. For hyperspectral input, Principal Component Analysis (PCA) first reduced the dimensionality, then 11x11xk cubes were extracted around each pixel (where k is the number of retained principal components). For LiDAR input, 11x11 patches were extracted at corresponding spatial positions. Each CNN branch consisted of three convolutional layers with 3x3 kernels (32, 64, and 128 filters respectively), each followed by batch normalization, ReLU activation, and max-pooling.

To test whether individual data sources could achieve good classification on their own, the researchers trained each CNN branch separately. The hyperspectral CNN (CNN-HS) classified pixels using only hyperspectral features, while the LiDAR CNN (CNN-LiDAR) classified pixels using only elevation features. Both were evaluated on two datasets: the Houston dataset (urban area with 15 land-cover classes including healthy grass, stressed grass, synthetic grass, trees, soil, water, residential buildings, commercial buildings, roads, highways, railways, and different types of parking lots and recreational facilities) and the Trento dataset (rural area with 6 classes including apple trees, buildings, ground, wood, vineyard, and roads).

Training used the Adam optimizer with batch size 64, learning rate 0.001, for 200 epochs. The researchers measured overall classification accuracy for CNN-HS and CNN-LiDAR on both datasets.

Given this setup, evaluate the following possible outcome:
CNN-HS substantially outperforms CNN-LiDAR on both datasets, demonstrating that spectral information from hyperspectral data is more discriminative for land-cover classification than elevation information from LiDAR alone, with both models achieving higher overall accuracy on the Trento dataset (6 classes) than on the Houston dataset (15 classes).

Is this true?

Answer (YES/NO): YES